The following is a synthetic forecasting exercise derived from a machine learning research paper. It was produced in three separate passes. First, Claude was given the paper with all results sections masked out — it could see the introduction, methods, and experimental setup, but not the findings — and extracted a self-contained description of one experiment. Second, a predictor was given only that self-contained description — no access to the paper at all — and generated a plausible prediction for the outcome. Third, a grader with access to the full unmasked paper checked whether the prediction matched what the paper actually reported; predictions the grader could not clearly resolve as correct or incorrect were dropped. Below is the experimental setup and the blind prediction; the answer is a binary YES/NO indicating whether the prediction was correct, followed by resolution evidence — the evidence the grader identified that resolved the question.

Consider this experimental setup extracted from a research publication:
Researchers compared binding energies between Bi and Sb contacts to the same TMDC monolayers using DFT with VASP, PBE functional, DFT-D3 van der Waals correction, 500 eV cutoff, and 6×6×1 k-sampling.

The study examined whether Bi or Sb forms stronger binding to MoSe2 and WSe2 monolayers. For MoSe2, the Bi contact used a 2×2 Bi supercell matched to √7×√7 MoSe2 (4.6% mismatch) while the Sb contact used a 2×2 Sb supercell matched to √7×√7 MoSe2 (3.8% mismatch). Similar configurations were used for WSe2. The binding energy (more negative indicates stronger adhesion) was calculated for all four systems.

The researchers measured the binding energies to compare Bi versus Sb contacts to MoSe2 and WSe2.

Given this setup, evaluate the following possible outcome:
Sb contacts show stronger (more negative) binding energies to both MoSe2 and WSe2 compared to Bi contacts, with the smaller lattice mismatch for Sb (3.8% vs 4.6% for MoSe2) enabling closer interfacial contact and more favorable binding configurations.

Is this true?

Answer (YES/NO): NO